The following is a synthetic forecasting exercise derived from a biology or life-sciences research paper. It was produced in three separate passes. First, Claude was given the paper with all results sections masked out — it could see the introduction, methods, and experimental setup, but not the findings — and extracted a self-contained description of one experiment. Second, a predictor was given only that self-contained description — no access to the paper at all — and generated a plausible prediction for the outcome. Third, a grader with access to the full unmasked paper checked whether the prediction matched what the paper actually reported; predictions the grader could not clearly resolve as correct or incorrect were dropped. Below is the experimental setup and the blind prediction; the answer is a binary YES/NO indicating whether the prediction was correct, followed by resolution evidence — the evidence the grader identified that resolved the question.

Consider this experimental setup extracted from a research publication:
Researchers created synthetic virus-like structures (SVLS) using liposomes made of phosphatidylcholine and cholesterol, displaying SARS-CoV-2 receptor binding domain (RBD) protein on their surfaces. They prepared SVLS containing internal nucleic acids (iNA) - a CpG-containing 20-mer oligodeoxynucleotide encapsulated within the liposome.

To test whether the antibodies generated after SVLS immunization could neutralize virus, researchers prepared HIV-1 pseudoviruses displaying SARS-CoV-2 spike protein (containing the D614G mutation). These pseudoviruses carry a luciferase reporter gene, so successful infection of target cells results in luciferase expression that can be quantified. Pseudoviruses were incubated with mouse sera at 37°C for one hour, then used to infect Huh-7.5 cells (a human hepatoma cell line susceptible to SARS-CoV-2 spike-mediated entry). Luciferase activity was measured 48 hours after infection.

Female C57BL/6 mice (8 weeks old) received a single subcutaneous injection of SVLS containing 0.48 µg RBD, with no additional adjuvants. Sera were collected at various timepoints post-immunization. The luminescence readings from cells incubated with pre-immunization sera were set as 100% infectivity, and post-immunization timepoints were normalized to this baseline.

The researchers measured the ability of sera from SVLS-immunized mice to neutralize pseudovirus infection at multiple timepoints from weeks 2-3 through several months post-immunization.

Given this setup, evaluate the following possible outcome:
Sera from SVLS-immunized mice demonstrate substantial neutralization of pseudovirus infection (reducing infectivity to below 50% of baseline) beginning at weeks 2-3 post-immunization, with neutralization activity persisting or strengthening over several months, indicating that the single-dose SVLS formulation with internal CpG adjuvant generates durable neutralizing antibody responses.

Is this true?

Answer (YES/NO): YES